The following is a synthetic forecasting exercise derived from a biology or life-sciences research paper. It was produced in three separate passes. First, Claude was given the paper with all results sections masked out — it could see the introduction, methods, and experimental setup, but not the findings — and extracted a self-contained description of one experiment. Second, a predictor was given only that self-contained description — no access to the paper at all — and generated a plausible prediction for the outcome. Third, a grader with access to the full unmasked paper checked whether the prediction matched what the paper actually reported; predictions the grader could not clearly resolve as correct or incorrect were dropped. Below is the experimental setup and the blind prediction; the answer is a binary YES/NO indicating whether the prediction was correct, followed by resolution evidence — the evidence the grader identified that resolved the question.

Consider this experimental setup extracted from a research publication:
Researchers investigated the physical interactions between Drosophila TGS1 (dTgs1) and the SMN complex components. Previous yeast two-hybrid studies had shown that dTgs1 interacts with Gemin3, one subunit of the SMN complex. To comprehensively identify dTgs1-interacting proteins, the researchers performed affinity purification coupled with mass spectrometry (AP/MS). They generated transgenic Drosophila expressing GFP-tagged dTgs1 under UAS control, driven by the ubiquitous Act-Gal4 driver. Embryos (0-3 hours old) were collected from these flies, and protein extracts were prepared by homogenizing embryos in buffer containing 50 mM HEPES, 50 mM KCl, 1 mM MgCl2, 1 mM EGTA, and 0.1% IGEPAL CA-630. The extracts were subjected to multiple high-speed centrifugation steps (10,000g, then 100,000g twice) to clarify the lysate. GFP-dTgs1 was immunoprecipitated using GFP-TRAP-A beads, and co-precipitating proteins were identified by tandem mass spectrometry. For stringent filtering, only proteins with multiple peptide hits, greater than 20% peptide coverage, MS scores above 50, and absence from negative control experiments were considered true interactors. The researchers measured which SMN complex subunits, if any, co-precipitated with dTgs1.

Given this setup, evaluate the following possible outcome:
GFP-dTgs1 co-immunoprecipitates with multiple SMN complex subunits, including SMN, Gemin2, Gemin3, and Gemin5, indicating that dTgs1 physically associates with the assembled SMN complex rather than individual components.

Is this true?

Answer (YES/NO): NO